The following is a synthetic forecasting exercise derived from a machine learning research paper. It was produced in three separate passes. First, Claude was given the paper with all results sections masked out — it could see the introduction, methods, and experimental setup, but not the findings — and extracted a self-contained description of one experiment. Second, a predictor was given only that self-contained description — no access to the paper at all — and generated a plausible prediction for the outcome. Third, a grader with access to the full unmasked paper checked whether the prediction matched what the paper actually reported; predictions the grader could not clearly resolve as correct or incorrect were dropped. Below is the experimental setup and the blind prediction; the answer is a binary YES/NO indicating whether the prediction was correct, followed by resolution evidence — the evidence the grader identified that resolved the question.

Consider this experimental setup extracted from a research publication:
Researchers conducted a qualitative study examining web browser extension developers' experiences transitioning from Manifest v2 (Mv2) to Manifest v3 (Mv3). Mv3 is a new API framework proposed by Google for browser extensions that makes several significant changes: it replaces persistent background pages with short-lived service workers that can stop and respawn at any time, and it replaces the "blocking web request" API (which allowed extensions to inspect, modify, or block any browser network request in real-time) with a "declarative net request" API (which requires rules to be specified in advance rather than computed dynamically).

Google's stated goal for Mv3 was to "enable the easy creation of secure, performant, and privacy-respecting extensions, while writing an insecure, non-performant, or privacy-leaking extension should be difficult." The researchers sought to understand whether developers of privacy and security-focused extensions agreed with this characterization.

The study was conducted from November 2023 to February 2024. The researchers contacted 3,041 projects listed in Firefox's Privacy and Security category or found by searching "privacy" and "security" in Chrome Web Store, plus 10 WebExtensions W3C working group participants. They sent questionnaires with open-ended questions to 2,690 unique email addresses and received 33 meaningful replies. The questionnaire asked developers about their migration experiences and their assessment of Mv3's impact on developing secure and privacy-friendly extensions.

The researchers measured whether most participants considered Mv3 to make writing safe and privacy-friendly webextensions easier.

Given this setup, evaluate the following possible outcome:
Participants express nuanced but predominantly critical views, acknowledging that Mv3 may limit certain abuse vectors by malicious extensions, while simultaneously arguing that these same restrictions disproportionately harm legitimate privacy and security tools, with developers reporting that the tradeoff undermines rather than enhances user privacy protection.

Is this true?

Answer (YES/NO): NO